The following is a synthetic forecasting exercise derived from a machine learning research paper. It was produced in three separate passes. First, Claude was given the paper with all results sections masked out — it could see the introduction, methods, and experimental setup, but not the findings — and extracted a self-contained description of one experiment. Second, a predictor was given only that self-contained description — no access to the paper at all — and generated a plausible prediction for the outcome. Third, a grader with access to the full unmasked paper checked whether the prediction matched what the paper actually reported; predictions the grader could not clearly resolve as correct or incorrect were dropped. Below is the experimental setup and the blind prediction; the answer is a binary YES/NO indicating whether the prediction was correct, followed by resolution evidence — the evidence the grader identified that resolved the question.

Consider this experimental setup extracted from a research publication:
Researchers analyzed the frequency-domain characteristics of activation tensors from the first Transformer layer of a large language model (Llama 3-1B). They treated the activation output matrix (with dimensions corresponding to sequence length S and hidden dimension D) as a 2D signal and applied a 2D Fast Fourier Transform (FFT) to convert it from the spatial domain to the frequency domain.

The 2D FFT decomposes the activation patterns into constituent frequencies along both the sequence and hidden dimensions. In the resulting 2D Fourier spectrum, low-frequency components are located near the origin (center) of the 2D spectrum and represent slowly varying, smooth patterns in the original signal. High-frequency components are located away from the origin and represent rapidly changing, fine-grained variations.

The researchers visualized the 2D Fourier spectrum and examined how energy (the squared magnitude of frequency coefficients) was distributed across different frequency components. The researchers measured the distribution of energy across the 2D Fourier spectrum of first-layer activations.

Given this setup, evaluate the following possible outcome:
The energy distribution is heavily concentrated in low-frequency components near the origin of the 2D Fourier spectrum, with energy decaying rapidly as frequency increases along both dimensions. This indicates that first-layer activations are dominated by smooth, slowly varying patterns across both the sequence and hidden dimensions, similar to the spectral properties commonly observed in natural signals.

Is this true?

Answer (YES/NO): YES